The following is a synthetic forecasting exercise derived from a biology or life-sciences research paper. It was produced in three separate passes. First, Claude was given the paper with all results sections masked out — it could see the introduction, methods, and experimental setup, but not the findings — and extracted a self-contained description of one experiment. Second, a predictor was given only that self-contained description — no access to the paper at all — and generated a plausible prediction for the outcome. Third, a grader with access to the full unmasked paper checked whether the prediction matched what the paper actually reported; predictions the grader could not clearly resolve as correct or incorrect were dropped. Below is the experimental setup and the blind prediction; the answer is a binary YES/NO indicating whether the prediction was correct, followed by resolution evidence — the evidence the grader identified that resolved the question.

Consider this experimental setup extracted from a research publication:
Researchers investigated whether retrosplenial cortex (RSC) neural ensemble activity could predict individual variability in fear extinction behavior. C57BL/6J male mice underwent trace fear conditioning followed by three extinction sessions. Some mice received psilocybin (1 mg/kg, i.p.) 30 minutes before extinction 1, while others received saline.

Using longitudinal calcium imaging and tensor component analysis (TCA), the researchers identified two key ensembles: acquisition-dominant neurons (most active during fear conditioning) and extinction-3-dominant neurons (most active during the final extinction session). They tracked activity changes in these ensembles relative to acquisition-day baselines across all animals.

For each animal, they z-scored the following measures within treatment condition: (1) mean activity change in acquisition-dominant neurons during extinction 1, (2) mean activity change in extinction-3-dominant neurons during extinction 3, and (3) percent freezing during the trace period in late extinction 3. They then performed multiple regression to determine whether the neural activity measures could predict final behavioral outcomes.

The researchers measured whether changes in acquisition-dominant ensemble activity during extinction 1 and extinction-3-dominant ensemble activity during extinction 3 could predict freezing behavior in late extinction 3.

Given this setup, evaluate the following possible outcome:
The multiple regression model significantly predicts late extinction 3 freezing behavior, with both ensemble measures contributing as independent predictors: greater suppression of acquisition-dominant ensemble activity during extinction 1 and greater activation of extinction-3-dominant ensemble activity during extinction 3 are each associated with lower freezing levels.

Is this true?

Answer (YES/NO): YES